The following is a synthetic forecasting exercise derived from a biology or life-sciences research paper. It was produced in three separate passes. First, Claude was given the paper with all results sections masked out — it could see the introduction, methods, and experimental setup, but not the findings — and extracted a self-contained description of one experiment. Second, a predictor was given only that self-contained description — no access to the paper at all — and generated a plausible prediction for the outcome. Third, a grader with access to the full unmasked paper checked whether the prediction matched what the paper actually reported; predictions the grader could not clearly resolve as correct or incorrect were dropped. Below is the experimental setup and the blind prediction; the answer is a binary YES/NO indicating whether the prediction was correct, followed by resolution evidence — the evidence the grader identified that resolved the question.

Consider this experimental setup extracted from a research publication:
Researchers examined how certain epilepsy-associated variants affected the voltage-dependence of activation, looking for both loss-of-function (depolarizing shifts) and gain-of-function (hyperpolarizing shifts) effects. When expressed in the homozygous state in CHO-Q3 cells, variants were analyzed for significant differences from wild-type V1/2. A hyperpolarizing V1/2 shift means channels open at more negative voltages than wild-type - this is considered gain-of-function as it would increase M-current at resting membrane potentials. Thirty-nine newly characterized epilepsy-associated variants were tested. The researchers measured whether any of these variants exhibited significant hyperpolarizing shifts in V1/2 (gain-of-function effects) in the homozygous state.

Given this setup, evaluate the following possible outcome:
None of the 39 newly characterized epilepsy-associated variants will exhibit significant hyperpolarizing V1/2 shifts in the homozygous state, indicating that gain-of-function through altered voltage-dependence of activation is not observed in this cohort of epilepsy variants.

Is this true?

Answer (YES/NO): NO